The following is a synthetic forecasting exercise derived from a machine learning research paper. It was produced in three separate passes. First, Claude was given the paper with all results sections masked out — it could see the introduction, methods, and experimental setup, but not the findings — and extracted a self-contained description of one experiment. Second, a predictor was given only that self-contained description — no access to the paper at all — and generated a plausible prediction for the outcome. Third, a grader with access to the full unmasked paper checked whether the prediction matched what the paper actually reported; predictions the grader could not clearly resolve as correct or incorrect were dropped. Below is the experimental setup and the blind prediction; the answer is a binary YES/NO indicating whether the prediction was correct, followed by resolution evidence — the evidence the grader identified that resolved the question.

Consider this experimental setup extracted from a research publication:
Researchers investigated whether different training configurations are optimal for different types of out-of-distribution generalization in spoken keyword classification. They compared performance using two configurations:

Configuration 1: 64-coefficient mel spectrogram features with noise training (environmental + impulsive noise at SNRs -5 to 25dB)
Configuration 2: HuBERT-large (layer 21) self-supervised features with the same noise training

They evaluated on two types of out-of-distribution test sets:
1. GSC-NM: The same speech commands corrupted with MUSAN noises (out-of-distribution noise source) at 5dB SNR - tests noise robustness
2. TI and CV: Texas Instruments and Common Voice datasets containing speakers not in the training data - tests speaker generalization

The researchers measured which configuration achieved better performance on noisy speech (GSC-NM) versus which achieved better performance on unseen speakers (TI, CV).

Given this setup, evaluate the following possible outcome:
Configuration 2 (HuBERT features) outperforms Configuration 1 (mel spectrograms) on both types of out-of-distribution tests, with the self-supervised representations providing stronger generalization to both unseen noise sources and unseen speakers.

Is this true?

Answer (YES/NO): NO